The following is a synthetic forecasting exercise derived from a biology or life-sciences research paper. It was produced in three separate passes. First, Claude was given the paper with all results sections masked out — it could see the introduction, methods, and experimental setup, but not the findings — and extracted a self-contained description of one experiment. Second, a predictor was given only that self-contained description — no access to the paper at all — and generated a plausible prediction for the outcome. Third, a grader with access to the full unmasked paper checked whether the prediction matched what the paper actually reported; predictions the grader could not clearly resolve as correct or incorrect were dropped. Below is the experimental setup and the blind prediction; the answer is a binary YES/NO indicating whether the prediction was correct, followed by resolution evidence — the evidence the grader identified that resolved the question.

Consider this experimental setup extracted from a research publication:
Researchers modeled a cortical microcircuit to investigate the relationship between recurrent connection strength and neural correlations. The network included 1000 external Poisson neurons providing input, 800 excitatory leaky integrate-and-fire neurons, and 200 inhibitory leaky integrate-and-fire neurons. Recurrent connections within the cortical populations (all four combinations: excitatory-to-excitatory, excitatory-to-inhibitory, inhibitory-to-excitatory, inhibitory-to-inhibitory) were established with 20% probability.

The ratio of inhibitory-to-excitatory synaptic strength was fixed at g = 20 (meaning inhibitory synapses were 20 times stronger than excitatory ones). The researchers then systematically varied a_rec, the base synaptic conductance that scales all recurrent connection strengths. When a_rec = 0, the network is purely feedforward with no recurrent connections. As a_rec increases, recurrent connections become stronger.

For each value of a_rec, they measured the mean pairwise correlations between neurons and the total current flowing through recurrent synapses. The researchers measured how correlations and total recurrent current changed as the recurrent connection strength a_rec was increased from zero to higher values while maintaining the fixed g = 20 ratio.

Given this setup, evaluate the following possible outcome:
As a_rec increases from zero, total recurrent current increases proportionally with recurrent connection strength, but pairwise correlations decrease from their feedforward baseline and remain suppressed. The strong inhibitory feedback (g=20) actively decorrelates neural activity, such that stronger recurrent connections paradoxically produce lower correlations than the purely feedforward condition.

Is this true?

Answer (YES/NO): NO